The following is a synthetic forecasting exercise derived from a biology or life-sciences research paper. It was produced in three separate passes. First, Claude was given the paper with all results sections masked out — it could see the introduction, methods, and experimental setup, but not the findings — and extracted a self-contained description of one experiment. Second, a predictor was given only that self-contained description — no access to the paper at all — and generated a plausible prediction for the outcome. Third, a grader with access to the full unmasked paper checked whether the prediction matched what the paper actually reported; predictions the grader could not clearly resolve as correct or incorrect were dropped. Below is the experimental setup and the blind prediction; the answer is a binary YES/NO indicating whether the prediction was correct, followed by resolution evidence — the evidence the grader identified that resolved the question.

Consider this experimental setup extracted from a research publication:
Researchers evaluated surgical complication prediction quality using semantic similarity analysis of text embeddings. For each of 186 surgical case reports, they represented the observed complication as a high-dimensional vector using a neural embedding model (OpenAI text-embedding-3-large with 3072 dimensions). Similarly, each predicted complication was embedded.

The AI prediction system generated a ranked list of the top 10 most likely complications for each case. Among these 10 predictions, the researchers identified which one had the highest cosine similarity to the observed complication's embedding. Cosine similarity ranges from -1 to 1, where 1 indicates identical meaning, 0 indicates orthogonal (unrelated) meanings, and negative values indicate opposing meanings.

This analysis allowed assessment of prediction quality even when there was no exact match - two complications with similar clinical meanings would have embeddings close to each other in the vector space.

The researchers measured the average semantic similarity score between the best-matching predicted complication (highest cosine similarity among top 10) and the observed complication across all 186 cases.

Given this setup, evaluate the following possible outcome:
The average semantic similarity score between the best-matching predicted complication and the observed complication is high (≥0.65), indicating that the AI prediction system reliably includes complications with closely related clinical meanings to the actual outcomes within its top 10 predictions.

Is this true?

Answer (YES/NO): NO